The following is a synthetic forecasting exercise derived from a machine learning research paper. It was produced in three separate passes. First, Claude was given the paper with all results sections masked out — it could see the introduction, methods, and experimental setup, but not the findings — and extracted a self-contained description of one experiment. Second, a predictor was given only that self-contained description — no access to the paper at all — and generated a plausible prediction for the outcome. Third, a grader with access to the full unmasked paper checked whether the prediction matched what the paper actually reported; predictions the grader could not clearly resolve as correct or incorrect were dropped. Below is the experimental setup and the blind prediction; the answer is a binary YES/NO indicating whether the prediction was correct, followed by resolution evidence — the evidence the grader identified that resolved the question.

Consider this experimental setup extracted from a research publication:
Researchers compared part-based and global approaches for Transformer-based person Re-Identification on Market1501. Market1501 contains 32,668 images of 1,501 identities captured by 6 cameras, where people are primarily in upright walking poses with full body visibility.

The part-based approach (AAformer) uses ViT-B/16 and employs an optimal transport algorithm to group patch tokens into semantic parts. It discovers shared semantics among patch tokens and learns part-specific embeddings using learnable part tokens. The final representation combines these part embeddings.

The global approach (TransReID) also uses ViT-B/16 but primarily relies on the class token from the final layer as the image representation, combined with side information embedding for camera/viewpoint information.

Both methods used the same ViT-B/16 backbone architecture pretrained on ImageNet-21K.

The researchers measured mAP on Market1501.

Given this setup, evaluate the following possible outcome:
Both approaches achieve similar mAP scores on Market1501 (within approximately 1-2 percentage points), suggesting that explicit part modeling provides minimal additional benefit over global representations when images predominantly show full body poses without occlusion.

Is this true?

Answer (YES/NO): YES